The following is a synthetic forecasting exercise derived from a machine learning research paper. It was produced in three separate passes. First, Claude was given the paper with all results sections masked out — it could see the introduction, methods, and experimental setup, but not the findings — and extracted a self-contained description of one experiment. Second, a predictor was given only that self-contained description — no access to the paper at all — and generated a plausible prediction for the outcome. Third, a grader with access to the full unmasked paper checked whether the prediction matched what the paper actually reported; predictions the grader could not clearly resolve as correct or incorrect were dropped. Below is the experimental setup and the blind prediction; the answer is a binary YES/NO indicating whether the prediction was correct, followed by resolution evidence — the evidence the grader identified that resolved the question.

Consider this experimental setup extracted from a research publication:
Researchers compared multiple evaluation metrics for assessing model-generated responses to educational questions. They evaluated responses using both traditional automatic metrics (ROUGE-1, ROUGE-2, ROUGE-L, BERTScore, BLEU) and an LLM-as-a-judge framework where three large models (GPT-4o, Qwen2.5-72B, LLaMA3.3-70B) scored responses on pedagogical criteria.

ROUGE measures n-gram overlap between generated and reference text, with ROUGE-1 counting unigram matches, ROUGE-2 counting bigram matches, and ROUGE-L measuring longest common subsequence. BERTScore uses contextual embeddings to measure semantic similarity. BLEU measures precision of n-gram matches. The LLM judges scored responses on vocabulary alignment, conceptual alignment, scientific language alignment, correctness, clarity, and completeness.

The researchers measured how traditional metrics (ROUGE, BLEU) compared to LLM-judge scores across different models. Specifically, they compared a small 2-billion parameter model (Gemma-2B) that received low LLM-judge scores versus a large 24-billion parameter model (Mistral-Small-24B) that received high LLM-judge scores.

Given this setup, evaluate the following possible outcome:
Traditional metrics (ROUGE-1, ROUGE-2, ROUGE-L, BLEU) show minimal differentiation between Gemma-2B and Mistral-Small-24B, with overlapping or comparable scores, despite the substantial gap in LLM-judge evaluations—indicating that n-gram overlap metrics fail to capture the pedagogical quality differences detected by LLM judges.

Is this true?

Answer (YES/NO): YES